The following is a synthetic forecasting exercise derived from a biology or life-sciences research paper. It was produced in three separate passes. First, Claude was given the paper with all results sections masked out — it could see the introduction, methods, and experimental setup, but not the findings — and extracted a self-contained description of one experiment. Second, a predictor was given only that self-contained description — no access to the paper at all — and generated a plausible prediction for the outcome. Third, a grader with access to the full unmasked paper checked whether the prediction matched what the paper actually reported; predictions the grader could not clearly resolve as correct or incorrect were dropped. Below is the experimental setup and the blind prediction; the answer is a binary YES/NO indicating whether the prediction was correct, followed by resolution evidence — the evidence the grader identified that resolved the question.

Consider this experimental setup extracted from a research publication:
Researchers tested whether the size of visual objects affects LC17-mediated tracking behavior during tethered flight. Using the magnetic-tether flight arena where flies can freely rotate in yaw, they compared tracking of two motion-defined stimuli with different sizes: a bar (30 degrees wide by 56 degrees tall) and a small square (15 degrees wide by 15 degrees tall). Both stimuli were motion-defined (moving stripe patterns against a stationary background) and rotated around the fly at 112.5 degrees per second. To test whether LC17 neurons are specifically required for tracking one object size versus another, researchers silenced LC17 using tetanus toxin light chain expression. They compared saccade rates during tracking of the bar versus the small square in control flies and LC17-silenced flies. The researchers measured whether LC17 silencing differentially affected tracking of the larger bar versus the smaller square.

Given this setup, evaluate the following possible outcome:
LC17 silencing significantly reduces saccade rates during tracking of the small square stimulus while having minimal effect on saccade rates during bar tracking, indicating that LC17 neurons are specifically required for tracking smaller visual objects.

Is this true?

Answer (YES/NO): NO